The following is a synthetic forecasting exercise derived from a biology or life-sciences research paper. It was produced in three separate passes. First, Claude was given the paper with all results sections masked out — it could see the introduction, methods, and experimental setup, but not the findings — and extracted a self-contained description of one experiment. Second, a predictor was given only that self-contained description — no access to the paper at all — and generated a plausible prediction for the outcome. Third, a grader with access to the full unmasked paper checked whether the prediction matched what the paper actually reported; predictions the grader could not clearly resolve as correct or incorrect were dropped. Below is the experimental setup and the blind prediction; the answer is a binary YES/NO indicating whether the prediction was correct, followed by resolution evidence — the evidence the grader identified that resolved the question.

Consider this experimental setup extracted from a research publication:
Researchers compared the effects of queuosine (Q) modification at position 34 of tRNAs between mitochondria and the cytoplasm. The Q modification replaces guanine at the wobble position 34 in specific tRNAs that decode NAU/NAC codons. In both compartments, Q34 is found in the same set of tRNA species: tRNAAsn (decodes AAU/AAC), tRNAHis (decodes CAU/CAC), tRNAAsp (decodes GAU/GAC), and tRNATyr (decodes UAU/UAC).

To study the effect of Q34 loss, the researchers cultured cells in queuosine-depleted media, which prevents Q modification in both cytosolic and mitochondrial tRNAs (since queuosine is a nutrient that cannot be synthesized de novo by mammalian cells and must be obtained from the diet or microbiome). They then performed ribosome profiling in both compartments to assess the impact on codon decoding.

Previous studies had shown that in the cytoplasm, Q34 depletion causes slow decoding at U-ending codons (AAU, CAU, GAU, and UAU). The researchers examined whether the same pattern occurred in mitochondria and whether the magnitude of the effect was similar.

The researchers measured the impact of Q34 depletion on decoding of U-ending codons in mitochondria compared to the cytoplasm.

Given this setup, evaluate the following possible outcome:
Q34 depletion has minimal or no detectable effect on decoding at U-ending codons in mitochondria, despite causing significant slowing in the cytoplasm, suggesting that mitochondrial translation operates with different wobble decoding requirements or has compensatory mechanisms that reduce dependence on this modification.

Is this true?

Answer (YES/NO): NO